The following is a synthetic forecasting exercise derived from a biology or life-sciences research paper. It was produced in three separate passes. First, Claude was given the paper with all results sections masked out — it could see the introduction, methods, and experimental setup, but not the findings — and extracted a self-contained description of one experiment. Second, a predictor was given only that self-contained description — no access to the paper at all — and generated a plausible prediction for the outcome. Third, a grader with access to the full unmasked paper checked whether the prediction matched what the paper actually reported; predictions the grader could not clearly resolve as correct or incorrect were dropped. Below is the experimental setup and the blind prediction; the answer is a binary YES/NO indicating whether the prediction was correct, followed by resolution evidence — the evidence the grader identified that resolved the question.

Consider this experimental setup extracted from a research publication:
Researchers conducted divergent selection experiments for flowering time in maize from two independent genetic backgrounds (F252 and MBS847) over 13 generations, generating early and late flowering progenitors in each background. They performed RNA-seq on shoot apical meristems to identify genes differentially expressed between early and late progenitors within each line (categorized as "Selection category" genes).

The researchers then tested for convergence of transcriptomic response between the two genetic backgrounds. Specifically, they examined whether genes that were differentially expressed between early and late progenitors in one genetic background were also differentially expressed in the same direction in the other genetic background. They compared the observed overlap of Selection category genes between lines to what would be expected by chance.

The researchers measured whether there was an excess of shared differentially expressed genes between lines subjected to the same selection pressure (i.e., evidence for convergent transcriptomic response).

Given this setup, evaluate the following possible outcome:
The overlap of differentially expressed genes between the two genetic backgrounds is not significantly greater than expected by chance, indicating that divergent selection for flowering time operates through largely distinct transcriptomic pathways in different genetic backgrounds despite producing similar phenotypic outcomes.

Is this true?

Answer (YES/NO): NO